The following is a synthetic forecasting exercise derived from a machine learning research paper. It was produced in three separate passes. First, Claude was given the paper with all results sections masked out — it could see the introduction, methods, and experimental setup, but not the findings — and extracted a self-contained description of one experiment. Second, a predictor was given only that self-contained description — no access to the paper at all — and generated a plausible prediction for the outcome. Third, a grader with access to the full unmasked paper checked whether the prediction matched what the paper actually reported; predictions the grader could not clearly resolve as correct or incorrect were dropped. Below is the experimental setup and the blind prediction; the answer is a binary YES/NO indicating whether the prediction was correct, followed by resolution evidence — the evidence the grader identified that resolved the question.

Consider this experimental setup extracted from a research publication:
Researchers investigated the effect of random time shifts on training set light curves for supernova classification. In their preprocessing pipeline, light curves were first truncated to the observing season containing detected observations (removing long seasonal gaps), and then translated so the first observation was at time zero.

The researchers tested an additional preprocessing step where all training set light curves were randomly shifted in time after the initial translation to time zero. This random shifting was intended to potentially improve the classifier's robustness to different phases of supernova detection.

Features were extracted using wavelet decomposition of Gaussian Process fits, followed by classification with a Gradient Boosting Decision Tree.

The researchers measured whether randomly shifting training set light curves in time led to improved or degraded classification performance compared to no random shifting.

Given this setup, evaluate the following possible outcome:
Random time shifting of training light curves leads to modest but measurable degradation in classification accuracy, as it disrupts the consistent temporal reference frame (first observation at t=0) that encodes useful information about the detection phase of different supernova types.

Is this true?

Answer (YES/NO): NO